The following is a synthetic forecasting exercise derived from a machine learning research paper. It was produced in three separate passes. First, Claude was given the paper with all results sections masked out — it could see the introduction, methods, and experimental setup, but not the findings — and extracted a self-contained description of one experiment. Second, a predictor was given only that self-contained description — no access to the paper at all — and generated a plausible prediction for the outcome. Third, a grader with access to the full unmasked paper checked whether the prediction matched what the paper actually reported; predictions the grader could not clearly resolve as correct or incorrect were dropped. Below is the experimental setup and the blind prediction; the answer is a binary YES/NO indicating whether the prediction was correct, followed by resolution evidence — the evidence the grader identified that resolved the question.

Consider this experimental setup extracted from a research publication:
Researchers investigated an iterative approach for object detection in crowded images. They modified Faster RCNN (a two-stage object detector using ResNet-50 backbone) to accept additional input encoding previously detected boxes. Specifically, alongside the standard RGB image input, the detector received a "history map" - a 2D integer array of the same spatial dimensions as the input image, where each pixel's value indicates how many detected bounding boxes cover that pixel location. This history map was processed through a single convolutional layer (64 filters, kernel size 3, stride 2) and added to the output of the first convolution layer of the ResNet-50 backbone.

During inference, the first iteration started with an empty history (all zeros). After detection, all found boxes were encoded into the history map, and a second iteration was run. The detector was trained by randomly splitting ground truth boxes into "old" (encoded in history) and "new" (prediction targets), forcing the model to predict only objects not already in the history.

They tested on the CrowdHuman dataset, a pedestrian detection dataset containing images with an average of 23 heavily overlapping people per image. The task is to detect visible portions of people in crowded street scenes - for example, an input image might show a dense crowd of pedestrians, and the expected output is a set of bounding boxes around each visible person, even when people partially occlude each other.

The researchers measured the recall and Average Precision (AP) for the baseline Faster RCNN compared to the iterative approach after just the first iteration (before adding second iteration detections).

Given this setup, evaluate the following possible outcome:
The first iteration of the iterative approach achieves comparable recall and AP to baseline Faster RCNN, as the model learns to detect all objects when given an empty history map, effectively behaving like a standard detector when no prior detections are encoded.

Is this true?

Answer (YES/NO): NO